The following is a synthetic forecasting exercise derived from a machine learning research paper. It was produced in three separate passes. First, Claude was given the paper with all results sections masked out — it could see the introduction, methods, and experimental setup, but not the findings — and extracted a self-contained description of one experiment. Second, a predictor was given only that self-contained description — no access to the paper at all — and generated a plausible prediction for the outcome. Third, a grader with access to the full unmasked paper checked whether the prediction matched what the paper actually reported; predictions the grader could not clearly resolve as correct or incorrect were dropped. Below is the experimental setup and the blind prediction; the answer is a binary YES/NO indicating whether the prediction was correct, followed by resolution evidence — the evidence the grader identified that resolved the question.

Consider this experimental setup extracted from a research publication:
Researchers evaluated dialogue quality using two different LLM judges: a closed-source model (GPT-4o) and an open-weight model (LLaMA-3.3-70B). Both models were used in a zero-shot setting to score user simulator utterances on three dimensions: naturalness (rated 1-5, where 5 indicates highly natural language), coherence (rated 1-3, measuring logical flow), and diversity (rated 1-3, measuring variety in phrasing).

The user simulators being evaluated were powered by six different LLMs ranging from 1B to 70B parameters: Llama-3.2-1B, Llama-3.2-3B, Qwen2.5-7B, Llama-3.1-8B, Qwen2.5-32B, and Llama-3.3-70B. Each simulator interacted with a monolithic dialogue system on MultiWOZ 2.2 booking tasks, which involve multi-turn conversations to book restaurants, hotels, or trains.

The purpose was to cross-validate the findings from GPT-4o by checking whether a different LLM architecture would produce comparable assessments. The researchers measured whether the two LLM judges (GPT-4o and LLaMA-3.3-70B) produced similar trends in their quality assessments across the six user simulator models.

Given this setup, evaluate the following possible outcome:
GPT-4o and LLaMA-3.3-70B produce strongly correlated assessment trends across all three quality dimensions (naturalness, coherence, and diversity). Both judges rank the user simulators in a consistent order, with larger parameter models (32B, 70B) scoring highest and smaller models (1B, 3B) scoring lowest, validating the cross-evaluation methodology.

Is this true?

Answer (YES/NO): NO